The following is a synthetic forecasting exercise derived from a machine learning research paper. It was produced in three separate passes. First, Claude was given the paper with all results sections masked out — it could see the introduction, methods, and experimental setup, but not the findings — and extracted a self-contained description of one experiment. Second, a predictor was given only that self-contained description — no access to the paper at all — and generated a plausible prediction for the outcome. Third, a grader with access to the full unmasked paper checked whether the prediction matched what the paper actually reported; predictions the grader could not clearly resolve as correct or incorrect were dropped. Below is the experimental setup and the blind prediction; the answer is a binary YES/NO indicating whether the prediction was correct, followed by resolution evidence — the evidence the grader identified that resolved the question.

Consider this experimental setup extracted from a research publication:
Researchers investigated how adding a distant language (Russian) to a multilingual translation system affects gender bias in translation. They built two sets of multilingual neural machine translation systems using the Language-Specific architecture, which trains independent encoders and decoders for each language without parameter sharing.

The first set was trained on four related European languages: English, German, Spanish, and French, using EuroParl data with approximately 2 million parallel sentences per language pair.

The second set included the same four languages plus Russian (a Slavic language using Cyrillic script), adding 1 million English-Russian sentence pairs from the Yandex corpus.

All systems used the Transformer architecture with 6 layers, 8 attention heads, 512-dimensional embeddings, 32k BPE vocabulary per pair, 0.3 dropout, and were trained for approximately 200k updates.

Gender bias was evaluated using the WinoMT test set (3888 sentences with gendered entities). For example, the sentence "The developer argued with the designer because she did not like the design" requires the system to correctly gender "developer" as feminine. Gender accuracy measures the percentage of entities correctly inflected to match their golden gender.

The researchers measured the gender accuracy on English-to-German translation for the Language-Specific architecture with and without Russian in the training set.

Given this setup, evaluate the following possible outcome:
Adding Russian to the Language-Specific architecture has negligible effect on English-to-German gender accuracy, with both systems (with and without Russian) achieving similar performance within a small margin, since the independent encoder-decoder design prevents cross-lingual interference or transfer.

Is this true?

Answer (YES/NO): NO